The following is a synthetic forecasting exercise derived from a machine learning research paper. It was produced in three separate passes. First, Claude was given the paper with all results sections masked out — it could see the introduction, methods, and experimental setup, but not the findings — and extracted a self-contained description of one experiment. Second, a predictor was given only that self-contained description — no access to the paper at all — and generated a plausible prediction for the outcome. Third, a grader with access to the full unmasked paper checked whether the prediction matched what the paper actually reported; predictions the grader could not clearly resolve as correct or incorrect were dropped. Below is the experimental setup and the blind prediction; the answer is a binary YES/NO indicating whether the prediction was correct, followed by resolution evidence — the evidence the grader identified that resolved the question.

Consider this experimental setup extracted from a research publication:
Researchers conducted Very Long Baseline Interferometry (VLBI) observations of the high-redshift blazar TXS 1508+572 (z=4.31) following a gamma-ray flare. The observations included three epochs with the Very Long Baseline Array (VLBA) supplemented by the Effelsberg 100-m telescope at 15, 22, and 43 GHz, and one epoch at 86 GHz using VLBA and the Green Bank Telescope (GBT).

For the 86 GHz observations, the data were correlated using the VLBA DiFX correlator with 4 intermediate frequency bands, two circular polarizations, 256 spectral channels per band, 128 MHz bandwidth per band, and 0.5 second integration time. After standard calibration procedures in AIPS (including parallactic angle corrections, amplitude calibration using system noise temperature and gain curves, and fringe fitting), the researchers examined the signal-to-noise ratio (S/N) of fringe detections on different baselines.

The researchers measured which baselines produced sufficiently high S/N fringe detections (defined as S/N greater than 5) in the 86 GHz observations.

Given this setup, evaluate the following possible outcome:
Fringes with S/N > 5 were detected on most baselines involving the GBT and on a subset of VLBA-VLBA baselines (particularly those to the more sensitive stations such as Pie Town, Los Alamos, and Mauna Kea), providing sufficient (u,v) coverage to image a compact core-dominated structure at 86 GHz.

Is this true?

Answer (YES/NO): NO